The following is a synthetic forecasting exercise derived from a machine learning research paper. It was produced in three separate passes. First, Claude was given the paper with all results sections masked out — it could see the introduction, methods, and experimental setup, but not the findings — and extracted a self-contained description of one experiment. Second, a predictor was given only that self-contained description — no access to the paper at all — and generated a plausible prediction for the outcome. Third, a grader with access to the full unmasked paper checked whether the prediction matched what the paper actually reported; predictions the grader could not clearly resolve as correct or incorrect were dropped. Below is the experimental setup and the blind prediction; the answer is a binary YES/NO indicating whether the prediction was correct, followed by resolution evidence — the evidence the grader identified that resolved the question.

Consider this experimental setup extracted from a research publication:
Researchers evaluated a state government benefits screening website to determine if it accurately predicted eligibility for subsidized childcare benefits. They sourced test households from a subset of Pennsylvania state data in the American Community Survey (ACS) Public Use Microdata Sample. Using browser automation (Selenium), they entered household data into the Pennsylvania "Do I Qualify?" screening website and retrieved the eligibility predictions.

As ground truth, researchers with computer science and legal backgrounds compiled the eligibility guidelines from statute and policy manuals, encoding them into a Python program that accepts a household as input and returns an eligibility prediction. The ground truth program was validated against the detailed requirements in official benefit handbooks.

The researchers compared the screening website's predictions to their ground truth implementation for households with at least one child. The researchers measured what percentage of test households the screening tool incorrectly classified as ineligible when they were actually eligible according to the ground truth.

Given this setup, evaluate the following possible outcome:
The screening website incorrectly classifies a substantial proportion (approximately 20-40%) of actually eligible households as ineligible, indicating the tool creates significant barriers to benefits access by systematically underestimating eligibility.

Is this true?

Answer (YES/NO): NO